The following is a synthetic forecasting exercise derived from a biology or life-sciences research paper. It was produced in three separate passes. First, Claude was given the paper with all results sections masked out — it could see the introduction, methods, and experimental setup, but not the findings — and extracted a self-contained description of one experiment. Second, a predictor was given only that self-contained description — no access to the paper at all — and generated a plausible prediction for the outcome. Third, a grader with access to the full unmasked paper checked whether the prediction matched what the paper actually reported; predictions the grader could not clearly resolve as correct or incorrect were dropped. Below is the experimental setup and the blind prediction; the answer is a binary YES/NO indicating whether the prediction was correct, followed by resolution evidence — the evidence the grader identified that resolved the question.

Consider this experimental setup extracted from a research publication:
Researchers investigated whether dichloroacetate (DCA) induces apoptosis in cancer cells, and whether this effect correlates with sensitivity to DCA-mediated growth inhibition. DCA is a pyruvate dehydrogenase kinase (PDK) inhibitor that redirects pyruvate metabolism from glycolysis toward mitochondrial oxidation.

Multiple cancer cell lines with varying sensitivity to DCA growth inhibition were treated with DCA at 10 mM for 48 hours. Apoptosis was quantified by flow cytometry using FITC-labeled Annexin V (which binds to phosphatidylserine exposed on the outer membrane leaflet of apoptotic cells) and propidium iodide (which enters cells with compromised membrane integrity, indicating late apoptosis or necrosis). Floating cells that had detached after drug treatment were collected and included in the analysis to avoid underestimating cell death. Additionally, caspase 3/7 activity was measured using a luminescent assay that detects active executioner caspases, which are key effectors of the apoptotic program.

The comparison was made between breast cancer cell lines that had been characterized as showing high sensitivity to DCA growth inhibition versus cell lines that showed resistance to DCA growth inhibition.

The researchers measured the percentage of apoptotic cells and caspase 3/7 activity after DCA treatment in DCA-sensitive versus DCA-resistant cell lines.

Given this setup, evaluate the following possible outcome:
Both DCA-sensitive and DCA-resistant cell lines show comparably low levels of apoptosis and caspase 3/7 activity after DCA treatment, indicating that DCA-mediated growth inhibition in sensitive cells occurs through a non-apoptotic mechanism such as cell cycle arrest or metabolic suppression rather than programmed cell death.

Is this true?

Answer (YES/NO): YES